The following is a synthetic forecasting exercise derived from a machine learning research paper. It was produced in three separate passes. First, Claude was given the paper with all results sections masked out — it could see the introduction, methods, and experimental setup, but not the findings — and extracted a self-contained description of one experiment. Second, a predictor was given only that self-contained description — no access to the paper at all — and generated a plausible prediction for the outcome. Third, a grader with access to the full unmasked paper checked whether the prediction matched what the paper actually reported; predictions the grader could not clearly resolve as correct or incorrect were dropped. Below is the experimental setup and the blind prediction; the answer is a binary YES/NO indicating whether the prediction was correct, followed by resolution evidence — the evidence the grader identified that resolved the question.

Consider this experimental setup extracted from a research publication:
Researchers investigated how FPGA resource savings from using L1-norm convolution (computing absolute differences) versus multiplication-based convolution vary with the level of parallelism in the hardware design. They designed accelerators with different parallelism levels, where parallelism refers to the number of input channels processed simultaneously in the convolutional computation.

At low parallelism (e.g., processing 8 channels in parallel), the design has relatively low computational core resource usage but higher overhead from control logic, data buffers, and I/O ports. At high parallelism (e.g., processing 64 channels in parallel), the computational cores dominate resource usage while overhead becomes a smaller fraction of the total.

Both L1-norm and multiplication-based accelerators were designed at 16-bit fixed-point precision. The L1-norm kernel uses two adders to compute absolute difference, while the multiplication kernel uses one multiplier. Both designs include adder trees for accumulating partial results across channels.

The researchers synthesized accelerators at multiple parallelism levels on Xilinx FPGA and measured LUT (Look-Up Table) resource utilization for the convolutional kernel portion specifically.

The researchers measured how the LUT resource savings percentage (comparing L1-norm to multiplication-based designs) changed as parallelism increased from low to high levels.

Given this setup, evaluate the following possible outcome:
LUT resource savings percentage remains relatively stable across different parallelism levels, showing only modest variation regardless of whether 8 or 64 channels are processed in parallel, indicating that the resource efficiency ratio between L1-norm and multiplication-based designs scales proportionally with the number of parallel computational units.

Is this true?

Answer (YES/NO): NO